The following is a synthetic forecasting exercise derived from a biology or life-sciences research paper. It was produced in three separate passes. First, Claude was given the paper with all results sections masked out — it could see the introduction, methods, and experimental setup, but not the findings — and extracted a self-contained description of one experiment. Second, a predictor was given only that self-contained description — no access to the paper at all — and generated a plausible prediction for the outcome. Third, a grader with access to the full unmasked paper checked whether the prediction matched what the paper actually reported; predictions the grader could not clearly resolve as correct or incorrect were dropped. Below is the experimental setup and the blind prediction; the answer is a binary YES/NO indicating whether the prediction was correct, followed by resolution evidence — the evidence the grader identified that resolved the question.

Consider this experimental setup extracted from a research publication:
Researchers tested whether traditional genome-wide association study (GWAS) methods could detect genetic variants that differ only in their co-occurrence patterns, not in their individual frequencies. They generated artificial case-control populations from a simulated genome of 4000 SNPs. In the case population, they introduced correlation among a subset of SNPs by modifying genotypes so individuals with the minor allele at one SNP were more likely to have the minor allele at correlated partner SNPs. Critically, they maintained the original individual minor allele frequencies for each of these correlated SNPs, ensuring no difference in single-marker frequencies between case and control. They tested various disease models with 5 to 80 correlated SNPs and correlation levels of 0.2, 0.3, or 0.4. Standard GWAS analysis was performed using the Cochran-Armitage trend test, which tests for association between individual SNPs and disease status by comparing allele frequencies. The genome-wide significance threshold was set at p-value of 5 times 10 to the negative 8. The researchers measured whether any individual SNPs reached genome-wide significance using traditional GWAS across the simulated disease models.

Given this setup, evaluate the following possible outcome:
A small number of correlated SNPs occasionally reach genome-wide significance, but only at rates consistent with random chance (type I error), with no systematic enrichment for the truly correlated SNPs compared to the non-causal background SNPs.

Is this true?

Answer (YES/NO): NO